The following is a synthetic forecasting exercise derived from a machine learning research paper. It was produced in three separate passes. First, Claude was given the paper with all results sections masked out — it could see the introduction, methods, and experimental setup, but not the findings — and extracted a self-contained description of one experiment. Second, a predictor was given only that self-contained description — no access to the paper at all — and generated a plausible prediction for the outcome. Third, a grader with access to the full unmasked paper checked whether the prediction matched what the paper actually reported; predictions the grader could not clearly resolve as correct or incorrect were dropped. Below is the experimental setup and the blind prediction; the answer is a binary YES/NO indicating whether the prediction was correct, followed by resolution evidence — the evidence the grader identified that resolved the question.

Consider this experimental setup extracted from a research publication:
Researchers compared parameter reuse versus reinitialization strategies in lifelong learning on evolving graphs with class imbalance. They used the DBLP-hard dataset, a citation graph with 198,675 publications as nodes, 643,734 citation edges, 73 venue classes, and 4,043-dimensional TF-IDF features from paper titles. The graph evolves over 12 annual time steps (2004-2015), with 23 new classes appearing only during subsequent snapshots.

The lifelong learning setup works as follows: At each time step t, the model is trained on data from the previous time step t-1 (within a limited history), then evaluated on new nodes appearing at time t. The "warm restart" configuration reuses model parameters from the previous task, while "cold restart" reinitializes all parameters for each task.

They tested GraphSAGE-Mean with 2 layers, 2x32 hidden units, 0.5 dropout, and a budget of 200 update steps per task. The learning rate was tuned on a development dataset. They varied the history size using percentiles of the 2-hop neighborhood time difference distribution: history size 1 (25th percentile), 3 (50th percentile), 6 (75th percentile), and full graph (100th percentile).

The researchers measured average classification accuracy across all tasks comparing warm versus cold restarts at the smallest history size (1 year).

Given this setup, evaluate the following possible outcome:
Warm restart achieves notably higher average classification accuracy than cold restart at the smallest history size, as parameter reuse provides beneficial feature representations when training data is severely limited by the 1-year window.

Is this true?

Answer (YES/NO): YES